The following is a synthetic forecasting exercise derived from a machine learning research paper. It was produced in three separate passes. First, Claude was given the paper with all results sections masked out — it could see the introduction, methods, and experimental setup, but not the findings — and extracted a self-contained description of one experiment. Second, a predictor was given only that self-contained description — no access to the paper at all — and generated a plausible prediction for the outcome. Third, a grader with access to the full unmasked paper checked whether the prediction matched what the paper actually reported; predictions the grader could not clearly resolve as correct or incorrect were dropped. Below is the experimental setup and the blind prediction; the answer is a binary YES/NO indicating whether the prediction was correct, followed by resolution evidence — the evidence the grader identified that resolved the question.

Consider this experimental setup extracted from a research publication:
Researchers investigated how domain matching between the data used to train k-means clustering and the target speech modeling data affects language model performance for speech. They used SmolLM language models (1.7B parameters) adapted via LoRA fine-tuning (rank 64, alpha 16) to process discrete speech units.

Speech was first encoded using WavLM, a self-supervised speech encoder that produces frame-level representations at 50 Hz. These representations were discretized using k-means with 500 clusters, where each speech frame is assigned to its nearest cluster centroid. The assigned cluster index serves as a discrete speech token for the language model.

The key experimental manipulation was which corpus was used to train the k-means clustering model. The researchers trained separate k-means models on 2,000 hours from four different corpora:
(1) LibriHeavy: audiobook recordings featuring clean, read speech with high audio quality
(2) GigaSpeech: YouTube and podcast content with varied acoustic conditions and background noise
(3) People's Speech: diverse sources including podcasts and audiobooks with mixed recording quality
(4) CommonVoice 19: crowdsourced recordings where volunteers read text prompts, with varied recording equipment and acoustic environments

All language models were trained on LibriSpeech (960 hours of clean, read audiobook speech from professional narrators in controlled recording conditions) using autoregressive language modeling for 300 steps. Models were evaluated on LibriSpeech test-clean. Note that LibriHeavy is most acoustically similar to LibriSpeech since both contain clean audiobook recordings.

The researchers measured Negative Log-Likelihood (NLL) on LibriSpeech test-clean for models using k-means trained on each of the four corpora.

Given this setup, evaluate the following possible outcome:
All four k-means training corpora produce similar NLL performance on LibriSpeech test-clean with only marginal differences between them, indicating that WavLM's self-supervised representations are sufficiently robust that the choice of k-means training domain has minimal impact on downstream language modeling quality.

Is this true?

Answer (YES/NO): NO